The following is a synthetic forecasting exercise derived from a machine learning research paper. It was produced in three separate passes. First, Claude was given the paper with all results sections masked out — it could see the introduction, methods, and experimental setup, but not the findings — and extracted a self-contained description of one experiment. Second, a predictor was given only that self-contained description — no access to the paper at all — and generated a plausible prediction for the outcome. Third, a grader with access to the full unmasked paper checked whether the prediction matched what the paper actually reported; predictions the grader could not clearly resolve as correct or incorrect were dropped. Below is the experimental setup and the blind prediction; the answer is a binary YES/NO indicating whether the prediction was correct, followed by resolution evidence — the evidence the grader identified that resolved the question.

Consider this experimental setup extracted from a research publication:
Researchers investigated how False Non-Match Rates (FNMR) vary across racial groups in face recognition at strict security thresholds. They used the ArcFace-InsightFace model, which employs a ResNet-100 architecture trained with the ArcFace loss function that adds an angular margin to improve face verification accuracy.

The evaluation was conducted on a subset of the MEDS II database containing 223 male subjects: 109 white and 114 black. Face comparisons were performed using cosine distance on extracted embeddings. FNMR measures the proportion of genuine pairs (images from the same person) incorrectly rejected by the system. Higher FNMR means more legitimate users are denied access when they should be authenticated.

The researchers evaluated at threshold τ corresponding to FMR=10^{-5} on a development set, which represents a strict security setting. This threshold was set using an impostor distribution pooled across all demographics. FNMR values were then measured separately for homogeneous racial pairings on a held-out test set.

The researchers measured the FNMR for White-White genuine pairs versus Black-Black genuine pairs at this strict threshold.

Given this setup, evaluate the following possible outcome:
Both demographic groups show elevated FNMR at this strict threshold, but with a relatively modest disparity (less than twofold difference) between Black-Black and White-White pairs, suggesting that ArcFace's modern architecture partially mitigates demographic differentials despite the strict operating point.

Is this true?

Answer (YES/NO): NO